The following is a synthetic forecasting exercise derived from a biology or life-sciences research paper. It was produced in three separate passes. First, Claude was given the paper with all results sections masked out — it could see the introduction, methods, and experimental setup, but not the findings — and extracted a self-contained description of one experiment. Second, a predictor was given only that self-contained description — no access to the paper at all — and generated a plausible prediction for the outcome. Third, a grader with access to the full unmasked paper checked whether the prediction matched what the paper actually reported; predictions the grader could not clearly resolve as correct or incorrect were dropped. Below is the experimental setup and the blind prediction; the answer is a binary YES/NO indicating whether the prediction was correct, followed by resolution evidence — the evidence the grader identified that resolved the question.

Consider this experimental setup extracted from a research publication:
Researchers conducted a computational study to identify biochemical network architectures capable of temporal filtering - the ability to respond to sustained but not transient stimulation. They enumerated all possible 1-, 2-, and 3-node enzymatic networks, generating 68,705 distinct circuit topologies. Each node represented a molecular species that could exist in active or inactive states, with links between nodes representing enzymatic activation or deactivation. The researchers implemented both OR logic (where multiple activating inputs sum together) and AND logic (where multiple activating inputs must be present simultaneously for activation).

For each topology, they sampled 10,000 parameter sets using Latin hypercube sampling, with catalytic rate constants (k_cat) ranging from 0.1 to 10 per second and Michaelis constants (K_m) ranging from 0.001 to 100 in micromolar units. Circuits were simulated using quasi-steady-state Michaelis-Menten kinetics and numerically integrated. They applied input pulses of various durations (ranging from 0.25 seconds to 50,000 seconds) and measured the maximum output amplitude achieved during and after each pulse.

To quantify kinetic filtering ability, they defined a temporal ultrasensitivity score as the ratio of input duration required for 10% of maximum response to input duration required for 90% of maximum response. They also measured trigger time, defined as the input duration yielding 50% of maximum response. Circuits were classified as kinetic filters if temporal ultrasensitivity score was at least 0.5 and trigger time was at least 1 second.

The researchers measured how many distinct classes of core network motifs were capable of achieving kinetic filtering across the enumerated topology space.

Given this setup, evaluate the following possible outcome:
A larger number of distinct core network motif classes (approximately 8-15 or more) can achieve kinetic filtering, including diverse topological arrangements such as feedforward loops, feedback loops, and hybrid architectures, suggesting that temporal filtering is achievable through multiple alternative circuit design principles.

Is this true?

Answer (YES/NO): NO